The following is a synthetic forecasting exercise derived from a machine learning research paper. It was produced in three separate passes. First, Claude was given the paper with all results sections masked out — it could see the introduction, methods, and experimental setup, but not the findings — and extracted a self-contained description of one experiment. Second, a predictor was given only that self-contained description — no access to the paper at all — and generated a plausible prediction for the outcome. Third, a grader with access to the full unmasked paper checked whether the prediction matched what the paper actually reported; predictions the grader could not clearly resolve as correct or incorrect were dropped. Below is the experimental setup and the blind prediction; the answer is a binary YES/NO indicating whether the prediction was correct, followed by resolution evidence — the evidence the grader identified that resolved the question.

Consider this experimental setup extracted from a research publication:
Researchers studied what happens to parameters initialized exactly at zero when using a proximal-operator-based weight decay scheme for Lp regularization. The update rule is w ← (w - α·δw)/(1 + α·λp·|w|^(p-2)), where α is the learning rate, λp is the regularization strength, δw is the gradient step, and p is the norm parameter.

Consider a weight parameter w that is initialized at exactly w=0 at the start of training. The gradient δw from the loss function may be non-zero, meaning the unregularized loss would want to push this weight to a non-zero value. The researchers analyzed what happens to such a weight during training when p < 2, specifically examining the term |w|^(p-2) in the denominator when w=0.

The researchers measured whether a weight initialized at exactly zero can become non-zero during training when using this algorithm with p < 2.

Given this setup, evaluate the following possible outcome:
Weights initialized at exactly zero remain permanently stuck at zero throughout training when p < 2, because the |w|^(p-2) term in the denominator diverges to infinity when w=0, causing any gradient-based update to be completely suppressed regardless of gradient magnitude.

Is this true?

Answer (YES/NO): YES